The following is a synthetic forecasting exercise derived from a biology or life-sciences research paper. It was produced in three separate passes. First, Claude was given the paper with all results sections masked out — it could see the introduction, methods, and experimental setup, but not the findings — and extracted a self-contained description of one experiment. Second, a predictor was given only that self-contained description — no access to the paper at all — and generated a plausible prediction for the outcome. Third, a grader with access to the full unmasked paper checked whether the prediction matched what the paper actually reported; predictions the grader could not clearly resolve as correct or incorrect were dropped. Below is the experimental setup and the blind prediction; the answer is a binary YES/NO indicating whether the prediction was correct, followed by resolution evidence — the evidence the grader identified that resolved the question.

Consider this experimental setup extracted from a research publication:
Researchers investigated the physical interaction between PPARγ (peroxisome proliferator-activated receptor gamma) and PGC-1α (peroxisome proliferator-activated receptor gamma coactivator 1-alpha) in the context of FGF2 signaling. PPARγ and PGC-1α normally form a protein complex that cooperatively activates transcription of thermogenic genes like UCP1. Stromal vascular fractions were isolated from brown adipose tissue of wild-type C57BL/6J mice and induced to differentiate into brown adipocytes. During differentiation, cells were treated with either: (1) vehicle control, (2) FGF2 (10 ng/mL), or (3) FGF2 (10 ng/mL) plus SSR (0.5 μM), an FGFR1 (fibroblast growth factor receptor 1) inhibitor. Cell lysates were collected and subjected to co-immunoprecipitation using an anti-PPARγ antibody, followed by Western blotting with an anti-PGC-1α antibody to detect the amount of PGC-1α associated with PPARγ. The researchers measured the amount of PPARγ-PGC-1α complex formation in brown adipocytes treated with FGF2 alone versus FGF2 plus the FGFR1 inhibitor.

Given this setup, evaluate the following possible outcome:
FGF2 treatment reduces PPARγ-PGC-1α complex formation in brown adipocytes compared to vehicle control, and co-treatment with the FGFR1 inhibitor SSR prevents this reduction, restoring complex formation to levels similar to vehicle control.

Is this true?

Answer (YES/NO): YES